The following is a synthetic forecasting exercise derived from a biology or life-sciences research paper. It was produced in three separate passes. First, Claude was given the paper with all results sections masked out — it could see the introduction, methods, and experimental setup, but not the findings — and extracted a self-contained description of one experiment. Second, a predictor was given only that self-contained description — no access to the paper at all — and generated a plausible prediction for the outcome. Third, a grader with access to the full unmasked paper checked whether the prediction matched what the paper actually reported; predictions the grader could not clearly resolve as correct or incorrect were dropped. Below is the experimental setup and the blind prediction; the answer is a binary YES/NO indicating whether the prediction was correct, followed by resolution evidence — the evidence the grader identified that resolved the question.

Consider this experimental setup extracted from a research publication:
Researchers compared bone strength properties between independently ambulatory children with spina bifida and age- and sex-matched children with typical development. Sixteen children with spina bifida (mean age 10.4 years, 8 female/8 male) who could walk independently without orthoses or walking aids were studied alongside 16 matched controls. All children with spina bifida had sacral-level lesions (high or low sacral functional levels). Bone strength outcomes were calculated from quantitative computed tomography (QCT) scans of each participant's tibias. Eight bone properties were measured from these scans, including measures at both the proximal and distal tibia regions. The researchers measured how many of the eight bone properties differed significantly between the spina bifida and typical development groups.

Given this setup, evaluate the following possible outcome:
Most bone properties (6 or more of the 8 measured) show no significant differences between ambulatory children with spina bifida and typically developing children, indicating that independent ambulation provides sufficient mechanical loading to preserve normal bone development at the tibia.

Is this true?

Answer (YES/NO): YES